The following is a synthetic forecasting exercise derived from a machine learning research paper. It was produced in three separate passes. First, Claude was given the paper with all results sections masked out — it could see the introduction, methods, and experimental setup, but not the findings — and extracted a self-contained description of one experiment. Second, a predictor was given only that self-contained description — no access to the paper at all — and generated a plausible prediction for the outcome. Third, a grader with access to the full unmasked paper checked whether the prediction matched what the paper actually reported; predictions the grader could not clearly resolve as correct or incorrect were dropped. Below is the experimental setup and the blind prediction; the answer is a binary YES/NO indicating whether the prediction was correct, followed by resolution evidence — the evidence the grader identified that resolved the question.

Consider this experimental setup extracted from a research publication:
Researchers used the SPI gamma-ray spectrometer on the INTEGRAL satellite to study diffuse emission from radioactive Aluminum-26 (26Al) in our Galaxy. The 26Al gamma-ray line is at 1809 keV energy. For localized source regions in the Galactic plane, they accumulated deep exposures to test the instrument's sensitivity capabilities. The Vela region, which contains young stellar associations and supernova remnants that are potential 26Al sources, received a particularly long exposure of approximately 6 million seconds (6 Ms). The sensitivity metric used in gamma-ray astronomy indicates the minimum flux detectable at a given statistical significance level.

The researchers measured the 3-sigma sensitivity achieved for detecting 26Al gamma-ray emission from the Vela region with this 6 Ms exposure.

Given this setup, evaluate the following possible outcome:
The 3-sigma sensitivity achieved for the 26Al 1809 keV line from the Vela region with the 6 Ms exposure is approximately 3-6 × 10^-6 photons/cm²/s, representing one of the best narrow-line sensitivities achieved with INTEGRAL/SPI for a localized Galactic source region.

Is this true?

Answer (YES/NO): NO